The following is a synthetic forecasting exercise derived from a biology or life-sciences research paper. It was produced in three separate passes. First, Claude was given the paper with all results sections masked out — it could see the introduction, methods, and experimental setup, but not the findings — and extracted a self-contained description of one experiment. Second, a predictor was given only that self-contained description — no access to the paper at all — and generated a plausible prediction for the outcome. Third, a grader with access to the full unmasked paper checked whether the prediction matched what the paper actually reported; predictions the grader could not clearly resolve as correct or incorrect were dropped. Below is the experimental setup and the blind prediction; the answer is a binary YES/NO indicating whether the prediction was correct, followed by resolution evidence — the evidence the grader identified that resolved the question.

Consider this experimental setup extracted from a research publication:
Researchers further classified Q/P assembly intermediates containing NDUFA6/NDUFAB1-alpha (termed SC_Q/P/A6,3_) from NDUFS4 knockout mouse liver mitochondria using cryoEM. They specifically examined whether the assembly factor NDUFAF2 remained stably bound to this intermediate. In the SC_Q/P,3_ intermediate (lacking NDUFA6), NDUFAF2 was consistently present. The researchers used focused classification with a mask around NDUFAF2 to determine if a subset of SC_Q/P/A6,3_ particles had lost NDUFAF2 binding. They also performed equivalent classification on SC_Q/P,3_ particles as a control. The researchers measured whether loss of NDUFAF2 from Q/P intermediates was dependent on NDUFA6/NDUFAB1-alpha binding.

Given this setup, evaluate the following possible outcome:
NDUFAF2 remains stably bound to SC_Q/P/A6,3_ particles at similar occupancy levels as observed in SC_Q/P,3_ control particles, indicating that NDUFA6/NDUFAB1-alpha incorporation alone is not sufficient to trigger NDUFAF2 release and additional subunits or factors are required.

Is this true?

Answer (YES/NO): NO